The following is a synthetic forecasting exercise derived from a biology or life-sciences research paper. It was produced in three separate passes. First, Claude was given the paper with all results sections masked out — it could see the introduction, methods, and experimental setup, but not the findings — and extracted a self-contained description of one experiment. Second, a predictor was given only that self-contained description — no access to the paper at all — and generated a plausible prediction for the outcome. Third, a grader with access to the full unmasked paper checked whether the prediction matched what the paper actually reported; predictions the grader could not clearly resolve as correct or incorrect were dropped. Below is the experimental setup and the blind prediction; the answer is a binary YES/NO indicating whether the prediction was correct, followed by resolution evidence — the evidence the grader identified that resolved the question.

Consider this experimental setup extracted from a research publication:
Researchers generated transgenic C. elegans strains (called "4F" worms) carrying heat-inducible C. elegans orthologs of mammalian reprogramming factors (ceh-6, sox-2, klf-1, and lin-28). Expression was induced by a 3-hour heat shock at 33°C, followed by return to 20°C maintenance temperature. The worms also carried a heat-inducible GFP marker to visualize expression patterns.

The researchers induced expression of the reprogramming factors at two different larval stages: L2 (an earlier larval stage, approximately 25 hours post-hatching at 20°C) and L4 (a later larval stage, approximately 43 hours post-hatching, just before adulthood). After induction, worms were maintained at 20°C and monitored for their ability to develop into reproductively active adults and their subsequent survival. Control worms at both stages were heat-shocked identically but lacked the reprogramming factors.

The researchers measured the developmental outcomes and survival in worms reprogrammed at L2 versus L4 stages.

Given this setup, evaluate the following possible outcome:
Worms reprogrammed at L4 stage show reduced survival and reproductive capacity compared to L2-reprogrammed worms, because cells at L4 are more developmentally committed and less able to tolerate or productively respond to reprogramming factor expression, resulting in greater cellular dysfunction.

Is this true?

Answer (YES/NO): NO